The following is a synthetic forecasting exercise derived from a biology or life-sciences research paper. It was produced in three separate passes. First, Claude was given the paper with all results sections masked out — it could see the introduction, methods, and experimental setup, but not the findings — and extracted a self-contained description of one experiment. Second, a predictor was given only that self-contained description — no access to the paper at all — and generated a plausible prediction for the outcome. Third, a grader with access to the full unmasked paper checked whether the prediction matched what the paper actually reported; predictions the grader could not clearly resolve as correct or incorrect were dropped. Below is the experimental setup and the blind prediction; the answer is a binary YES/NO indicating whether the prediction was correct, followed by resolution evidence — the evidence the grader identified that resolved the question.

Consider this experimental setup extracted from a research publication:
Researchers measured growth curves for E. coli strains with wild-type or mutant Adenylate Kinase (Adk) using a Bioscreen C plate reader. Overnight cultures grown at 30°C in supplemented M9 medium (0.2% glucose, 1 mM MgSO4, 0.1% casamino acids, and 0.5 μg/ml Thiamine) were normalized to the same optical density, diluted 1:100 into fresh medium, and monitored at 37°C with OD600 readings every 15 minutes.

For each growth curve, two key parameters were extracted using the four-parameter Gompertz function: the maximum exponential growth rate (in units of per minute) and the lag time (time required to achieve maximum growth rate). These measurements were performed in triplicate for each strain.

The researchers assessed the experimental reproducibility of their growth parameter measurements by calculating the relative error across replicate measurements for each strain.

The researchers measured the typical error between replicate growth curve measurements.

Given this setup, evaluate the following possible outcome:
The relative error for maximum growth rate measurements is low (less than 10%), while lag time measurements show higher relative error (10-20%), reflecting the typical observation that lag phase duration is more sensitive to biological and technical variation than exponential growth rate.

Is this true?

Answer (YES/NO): NO